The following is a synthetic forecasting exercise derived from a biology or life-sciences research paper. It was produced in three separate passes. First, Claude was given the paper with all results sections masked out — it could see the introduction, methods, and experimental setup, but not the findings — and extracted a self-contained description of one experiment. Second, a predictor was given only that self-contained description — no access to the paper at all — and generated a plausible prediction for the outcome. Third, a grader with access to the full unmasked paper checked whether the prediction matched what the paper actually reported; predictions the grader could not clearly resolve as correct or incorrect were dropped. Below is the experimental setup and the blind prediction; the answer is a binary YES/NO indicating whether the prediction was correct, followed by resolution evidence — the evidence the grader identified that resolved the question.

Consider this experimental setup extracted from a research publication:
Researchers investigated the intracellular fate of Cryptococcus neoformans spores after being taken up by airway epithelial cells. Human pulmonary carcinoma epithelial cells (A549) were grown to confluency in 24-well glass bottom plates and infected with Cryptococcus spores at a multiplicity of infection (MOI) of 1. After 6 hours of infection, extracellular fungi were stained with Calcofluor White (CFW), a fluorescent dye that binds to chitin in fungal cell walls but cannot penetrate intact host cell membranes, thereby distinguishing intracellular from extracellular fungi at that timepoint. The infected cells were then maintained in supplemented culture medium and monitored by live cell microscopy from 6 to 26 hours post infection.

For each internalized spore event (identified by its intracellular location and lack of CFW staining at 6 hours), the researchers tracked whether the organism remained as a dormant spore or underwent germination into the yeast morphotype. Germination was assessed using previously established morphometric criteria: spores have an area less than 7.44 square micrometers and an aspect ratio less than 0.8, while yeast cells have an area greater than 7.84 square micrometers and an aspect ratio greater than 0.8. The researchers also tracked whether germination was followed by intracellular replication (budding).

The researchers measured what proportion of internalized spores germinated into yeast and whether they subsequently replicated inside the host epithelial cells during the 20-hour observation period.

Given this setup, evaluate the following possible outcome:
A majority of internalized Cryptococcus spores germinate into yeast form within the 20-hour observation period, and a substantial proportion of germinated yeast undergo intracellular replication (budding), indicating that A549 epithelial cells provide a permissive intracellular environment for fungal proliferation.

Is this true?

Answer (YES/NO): NO